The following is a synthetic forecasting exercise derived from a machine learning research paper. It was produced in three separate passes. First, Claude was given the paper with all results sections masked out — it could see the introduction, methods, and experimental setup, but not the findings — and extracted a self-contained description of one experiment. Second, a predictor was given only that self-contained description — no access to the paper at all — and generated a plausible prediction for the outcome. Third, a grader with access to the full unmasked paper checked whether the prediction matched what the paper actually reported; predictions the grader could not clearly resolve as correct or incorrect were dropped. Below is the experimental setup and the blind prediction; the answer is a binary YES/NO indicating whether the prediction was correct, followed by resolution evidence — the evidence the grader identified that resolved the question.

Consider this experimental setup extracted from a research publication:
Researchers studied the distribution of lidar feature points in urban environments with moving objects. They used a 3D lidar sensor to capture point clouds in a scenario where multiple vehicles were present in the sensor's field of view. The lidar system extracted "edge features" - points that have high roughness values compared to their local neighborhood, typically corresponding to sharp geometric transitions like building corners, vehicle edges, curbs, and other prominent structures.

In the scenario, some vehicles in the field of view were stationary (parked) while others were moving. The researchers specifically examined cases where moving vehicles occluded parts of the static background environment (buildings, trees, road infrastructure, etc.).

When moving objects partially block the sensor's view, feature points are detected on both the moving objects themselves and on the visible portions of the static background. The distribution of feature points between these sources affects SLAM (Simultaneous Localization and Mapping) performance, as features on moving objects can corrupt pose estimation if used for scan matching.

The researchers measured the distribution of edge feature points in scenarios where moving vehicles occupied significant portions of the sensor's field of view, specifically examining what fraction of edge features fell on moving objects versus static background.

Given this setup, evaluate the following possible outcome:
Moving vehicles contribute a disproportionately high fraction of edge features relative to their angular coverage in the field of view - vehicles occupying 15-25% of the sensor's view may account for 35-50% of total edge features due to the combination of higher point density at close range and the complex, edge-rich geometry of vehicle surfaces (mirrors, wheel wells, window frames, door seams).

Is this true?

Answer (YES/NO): NO